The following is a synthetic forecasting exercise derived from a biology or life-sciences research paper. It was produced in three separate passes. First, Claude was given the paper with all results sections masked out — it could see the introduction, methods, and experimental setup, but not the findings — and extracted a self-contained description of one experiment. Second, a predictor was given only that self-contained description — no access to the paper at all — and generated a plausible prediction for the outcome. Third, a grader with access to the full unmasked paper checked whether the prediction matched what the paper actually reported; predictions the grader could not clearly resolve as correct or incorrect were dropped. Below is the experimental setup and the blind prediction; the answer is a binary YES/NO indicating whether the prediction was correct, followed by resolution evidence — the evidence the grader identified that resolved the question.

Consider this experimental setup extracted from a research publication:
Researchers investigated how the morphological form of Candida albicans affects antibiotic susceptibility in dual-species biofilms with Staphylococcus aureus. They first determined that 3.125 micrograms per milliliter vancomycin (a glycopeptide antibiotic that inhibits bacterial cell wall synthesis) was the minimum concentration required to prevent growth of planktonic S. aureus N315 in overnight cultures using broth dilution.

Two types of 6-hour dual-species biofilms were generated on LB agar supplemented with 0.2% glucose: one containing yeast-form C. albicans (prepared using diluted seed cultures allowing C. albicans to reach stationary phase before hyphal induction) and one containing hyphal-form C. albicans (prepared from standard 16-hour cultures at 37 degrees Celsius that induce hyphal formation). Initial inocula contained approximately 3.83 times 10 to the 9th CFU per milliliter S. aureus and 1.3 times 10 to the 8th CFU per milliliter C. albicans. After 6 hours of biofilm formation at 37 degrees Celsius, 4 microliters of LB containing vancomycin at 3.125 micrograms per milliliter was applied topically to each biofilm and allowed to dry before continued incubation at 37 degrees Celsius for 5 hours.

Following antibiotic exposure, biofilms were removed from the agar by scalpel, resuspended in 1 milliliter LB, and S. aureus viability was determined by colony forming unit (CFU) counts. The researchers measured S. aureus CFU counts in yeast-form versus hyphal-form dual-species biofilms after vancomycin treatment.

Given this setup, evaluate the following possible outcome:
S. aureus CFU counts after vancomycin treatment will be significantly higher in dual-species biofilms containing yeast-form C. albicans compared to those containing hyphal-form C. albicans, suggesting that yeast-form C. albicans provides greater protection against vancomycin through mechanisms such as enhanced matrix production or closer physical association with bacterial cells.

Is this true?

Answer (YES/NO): NO